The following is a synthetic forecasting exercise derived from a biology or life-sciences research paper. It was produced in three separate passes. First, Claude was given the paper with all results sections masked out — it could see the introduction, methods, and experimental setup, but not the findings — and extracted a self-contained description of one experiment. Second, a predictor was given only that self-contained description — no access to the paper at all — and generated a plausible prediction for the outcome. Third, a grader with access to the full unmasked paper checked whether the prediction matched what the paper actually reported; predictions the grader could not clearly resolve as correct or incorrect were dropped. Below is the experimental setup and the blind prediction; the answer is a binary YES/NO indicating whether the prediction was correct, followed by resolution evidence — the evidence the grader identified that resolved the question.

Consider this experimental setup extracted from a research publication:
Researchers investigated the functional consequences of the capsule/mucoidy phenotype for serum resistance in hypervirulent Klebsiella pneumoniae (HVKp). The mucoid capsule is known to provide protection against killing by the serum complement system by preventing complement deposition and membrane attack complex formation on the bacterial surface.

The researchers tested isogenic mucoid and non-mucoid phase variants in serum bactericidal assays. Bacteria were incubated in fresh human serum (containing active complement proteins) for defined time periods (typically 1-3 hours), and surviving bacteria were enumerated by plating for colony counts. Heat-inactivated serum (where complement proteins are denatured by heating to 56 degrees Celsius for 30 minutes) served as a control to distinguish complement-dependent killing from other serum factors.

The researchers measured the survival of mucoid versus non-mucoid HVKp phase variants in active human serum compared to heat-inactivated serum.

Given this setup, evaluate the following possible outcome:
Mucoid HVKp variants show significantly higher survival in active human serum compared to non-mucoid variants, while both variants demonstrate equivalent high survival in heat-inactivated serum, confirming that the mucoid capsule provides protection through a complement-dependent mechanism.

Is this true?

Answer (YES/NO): NO